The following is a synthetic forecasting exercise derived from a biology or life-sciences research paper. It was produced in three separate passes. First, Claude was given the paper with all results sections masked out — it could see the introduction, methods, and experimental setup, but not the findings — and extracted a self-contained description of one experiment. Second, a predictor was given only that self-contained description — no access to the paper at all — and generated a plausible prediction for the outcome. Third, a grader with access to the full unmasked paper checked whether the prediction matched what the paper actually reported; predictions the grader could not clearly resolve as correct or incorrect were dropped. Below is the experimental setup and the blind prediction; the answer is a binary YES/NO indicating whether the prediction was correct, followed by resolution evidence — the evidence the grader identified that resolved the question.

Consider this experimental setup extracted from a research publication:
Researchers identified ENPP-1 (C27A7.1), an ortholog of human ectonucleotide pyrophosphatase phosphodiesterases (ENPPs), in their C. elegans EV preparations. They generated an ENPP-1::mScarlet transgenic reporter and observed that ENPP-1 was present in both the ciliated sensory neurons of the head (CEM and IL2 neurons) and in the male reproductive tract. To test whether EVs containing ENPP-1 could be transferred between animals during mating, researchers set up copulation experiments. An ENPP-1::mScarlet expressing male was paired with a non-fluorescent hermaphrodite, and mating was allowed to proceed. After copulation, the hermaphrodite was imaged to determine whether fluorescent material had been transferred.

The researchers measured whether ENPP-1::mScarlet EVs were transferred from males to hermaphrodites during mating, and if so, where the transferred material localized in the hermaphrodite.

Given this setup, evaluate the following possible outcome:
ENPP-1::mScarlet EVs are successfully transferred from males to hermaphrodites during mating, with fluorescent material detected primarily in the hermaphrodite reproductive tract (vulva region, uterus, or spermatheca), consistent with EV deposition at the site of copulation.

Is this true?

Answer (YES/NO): YES